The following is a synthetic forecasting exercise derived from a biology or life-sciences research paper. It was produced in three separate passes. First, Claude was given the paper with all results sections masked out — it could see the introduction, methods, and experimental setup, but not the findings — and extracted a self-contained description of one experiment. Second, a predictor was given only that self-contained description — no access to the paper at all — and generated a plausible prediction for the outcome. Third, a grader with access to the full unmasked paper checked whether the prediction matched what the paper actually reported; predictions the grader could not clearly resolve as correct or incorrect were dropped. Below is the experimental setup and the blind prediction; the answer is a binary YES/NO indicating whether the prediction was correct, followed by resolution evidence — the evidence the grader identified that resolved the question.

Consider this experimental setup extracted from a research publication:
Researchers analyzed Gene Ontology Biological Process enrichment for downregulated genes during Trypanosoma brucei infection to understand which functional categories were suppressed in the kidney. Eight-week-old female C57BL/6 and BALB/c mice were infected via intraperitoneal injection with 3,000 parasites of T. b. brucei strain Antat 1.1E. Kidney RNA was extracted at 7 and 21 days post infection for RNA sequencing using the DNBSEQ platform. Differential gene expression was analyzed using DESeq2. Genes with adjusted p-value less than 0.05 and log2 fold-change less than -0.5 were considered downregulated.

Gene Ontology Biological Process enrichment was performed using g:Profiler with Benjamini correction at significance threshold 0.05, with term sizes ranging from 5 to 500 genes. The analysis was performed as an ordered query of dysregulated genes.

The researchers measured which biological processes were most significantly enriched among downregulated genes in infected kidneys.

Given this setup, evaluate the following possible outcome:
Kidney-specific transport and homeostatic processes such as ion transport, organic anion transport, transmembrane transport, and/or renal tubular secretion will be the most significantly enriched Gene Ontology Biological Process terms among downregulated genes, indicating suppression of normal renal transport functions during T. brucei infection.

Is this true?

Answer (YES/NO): YES